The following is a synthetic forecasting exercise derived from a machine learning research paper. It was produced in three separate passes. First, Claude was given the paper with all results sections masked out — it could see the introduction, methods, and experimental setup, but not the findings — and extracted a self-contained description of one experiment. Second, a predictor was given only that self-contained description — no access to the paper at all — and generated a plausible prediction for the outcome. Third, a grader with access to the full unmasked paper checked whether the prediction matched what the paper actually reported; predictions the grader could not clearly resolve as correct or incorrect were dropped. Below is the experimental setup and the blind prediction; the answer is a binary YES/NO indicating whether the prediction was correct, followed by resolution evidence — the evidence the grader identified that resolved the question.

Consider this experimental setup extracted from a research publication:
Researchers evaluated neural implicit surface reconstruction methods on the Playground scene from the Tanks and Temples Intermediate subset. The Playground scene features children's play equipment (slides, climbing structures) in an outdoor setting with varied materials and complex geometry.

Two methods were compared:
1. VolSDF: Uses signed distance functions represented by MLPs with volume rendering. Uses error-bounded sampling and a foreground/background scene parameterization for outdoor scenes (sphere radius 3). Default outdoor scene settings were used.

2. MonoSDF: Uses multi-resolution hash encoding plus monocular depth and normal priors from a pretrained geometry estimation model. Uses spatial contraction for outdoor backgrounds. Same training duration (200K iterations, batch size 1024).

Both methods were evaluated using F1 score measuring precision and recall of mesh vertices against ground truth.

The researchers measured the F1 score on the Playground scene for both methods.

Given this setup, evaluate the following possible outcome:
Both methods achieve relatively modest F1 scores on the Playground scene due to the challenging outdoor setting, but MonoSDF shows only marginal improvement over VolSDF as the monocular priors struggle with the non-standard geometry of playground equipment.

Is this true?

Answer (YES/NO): NO